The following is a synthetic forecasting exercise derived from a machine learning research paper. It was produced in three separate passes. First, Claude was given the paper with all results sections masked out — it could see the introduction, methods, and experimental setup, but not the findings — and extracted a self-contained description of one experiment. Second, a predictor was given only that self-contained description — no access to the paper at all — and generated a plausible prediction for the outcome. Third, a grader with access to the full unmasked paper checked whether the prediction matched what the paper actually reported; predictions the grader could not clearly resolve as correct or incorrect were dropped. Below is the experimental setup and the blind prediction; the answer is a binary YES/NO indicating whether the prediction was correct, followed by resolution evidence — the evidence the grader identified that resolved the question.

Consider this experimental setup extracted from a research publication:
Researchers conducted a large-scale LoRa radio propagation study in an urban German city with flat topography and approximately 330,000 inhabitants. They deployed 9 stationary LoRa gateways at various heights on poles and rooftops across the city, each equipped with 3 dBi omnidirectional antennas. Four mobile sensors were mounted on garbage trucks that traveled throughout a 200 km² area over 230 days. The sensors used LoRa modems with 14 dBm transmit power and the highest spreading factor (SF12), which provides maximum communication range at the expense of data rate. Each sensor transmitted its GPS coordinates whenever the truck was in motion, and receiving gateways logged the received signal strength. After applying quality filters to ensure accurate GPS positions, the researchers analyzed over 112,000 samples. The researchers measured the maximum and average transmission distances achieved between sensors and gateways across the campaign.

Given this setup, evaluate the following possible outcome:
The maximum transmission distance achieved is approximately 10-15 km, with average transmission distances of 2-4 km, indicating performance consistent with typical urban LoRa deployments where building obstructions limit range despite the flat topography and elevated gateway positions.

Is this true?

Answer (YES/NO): YES